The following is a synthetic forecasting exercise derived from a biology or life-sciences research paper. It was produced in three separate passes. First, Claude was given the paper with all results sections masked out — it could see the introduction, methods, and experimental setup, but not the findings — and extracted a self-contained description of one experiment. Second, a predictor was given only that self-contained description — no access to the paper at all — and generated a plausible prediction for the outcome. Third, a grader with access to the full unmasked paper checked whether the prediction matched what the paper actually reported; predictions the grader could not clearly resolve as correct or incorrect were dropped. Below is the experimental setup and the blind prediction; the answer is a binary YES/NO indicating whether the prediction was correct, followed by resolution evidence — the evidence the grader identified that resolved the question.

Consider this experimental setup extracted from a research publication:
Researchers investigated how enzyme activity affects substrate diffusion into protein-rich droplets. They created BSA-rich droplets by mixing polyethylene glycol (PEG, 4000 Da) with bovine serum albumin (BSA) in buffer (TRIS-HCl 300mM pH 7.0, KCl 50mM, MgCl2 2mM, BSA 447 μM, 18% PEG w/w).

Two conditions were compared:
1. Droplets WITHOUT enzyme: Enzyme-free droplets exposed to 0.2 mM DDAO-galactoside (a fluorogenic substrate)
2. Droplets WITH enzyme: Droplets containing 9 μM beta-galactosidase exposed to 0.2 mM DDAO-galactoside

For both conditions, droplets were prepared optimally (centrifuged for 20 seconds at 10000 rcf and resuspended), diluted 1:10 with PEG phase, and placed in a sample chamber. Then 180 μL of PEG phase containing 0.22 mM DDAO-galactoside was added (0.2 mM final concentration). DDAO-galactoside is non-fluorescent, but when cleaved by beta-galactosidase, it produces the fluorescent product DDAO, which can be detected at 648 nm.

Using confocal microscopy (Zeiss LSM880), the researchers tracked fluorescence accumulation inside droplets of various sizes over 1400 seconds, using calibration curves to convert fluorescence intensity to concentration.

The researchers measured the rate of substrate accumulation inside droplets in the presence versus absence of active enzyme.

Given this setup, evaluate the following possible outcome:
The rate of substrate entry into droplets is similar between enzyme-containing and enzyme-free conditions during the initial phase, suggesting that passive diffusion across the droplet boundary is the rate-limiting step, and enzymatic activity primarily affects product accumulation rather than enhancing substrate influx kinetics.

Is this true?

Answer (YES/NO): NO